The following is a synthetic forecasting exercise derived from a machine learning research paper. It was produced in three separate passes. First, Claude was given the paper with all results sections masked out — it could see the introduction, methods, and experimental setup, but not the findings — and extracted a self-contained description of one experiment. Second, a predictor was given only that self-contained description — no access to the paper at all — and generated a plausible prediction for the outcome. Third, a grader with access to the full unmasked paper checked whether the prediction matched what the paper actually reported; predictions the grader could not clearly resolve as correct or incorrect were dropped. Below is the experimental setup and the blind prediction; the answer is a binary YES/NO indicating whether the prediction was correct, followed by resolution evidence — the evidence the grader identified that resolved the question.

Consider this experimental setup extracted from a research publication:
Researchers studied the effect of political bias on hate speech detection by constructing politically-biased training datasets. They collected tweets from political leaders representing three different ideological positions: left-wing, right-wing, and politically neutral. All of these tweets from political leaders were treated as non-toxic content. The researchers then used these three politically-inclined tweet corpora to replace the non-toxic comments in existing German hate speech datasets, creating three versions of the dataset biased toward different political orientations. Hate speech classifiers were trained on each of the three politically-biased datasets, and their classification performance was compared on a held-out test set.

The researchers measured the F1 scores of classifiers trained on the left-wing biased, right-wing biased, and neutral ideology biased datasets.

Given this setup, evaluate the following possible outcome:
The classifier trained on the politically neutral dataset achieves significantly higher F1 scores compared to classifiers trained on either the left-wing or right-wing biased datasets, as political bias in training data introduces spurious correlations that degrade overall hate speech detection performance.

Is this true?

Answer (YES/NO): NO